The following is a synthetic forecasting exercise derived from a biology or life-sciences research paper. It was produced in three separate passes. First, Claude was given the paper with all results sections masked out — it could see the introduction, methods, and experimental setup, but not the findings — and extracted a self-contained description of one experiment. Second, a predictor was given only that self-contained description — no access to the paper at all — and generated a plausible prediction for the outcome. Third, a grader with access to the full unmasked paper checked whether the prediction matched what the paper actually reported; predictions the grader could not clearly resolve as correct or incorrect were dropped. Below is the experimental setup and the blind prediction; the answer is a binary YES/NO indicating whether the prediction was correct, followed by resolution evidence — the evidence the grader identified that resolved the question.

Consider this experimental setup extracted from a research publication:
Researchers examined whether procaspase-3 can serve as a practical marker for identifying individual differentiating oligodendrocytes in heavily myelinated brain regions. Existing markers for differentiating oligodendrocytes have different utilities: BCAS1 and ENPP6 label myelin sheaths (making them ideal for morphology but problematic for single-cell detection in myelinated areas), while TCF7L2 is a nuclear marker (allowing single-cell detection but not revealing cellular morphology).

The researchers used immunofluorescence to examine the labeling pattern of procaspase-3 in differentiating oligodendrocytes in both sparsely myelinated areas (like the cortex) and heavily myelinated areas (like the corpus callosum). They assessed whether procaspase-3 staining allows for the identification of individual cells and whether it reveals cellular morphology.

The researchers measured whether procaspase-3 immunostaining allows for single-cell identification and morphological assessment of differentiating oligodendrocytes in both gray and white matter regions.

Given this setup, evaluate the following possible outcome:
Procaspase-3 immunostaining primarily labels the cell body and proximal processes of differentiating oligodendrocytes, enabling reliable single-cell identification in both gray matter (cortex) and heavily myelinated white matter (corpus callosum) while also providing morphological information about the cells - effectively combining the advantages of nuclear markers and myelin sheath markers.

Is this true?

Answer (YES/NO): YES